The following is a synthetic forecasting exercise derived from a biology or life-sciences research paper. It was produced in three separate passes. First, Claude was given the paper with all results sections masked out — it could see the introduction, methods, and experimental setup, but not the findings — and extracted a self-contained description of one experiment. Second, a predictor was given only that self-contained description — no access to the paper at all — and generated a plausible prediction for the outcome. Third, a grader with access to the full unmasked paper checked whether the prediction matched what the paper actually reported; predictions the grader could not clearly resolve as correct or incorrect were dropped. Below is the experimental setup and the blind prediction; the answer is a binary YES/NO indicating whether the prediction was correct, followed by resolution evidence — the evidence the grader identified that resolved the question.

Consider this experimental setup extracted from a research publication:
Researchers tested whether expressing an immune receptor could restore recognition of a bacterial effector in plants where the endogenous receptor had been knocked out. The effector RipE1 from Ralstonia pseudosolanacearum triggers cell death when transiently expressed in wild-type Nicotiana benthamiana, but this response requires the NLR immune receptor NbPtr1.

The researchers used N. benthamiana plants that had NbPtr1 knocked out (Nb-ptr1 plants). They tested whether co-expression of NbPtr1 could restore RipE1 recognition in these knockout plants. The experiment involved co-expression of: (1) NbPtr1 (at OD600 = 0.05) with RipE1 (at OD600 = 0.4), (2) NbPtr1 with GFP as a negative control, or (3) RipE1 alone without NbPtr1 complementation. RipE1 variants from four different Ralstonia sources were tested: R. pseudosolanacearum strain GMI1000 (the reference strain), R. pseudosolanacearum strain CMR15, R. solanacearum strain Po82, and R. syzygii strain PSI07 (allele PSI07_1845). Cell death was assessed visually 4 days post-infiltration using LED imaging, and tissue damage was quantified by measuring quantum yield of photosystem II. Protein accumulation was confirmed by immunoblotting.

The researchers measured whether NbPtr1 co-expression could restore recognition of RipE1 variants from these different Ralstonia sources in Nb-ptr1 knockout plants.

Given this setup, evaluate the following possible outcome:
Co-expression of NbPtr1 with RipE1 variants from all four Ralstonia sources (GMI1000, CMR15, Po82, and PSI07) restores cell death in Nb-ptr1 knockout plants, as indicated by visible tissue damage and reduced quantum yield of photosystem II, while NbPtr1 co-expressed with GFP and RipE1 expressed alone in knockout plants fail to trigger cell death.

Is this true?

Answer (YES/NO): YES